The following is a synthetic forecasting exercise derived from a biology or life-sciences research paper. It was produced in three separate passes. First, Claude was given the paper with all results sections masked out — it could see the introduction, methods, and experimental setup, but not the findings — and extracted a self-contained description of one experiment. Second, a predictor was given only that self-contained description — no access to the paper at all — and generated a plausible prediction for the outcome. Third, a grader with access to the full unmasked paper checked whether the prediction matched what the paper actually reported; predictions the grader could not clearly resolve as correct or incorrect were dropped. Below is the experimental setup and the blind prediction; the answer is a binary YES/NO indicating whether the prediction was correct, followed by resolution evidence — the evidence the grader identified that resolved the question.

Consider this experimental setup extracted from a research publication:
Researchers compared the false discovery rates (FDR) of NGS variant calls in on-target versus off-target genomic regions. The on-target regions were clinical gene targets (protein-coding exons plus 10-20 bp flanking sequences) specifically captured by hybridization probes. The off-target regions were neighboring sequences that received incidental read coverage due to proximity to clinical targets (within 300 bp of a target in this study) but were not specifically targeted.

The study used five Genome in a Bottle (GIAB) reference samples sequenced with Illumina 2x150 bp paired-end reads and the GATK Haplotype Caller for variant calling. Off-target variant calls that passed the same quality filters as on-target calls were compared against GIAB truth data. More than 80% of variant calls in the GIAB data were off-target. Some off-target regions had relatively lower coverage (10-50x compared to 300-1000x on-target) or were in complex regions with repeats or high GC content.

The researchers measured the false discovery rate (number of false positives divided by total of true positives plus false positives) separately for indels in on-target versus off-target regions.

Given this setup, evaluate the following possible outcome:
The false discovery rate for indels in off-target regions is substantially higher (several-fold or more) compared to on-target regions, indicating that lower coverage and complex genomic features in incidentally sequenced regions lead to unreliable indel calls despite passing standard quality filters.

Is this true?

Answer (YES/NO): NO